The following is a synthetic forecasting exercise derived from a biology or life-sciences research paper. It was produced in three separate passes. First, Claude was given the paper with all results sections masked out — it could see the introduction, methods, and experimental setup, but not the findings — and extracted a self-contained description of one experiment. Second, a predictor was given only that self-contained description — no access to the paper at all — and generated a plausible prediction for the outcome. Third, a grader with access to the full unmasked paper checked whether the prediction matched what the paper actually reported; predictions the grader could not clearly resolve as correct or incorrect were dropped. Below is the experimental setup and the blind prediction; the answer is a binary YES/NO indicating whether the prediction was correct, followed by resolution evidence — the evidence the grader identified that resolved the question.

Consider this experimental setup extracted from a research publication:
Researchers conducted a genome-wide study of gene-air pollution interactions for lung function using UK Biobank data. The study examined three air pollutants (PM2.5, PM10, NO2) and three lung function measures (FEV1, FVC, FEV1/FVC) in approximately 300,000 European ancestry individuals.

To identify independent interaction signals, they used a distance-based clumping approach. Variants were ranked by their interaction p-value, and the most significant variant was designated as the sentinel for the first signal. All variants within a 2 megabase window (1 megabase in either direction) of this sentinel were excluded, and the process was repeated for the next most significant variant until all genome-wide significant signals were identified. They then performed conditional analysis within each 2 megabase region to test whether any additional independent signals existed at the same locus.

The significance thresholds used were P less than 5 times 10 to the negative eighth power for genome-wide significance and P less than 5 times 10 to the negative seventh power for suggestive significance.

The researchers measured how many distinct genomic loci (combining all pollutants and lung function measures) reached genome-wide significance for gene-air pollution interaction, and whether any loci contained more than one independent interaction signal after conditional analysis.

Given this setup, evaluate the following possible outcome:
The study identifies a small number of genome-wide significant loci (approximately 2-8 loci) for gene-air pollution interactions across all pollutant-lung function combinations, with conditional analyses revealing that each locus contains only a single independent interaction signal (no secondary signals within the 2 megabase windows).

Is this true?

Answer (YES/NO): YES